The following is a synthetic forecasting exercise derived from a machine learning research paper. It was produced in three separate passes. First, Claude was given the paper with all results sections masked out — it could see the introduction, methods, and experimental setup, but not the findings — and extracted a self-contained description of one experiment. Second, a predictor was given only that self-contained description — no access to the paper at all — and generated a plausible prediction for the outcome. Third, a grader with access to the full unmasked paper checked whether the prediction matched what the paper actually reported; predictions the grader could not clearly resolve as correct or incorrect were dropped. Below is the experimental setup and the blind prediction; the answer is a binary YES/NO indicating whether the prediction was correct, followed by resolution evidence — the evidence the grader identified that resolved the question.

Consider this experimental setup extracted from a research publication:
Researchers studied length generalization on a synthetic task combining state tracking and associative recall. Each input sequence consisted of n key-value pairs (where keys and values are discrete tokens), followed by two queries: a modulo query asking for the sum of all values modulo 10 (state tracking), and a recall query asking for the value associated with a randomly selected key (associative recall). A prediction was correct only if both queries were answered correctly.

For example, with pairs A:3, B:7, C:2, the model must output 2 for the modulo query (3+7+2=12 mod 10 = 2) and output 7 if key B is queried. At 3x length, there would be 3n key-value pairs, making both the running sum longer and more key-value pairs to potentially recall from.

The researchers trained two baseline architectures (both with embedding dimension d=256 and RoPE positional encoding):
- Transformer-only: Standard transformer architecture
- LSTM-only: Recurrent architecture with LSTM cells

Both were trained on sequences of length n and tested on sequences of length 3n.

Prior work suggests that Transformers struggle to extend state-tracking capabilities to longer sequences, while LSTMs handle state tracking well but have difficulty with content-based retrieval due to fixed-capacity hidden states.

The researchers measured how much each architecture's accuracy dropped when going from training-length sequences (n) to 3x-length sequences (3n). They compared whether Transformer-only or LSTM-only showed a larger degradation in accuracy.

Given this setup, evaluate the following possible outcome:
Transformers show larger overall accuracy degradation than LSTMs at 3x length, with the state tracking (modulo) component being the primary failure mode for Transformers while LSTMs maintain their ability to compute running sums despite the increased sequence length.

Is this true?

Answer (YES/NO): YES